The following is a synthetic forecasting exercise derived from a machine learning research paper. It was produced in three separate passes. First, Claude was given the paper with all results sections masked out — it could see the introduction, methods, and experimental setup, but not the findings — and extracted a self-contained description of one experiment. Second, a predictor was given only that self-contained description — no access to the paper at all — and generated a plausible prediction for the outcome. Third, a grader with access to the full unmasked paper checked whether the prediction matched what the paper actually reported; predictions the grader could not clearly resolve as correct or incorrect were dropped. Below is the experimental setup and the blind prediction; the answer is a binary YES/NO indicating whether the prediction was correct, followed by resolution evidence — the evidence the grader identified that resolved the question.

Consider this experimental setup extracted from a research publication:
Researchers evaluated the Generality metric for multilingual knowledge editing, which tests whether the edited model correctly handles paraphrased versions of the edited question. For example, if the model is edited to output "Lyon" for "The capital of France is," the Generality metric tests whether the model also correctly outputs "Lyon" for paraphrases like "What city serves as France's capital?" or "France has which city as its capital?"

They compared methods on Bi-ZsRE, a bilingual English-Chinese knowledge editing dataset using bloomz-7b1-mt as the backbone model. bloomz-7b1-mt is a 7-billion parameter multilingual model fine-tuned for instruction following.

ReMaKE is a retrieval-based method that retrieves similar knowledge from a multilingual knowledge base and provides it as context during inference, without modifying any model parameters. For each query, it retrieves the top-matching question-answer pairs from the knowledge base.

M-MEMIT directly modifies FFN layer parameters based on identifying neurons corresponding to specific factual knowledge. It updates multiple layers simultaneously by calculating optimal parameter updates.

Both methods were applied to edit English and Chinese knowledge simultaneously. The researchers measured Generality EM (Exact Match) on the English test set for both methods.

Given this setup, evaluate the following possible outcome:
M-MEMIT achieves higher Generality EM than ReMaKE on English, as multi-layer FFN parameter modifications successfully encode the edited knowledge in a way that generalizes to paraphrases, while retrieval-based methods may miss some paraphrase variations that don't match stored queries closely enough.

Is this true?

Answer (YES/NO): YES